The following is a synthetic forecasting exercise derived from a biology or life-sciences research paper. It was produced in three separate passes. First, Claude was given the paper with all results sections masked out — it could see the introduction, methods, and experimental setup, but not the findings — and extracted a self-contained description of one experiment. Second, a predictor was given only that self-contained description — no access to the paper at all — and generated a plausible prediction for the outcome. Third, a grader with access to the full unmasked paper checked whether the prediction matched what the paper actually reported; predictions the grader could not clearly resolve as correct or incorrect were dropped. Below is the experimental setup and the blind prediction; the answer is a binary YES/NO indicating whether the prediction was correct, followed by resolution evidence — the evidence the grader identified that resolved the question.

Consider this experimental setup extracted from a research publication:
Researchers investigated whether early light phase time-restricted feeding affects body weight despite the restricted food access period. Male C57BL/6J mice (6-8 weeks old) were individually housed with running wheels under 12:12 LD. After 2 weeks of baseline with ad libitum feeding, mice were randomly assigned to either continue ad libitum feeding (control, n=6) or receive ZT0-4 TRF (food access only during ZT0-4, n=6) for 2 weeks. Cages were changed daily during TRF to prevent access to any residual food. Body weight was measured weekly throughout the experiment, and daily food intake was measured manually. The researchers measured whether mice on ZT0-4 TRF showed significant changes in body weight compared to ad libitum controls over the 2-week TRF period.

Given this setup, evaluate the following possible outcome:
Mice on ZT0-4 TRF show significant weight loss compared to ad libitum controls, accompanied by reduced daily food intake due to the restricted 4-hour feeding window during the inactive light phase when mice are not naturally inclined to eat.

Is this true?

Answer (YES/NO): NO